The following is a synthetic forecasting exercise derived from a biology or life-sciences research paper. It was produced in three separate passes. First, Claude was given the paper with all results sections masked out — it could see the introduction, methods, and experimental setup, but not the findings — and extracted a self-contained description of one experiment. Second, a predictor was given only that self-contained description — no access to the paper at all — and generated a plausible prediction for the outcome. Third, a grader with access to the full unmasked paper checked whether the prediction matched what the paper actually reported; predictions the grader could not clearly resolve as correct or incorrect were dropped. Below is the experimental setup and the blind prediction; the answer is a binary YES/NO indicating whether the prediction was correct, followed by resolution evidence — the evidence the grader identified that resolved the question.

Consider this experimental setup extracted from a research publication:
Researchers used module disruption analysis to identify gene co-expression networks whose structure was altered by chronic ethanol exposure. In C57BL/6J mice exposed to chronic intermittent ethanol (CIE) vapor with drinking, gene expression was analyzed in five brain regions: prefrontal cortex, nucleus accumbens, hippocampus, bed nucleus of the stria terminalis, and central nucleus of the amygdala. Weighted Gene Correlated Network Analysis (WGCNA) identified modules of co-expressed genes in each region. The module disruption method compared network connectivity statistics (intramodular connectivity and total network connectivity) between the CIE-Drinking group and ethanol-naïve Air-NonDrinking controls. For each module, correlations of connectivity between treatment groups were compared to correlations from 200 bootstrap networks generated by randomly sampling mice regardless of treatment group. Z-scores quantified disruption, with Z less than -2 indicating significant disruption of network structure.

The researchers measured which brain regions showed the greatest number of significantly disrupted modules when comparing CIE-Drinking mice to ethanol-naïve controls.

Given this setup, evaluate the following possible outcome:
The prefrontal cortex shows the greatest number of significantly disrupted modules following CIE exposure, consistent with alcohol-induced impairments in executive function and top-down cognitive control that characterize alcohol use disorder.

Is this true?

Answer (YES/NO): NO